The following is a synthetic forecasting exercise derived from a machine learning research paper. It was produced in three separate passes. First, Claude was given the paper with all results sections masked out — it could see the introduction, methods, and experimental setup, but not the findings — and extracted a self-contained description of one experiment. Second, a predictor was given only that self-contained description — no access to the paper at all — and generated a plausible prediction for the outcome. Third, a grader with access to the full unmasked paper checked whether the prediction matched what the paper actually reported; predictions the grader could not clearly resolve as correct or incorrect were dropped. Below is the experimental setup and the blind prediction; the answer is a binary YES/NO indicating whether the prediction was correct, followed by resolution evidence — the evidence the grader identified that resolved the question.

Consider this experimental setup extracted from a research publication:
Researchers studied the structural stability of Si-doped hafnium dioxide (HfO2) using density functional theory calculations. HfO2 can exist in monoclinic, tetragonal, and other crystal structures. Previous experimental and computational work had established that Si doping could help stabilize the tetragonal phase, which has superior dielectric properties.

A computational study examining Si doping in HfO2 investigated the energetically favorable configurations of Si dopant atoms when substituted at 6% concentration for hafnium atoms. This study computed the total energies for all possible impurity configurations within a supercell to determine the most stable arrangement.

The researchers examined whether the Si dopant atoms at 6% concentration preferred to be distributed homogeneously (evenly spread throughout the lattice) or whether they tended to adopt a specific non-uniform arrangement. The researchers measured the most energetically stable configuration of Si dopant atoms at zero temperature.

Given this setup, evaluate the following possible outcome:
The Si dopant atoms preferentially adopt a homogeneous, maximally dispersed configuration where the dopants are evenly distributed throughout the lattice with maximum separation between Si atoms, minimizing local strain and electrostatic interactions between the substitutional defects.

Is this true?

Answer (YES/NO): NO